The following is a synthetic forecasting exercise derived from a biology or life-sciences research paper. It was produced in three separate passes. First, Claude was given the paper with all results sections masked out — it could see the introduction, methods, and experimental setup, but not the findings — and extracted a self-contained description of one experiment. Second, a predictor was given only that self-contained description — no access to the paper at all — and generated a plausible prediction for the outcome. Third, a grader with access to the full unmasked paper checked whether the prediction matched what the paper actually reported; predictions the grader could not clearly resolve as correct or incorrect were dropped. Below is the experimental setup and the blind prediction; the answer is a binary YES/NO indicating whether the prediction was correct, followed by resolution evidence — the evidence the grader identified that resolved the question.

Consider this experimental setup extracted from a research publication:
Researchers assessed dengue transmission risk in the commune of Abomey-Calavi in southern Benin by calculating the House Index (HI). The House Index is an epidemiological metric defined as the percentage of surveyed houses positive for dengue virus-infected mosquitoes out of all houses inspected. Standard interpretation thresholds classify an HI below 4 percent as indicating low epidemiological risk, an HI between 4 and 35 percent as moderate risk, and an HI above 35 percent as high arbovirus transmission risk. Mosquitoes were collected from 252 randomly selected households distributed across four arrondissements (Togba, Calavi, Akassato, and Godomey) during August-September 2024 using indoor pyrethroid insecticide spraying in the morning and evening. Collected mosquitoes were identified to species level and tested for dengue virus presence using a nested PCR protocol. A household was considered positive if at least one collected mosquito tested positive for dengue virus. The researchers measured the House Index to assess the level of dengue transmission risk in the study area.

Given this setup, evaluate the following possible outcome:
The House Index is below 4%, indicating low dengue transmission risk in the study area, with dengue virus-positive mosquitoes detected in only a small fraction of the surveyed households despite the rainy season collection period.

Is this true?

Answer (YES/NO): NO